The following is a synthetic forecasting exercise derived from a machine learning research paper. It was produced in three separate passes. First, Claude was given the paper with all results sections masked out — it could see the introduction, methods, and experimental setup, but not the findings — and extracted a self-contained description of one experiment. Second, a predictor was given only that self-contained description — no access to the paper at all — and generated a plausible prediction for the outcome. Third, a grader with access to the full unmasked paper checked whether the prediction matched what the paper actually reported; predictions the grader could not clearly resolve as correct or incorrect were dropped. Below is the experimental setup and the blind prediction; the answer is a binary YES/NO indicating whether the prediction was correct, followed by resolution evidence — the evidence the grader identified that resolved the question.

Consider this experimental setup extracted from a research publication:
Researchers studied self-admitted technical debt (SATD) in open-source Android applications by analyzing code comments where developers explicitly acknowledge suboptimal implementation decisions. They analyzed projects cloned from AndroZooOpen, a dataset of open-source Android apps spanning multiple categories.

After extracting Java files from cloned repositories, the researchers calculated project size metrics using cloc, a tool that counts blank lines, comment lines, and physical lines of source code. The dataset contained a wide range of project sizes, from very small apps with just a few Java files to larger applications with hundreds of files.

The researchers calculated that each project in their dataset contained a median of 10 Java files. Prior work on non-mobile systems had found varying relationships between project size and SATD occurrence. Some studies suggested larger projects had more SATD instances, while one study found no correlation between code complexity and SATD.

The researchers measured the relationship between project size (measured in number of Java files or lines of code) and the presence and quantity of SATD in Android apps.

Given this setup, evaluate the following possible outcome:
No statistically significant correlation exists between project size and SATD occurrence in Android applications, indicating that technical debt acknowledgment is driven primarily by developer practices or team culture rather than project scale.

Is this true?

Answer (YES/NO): NO